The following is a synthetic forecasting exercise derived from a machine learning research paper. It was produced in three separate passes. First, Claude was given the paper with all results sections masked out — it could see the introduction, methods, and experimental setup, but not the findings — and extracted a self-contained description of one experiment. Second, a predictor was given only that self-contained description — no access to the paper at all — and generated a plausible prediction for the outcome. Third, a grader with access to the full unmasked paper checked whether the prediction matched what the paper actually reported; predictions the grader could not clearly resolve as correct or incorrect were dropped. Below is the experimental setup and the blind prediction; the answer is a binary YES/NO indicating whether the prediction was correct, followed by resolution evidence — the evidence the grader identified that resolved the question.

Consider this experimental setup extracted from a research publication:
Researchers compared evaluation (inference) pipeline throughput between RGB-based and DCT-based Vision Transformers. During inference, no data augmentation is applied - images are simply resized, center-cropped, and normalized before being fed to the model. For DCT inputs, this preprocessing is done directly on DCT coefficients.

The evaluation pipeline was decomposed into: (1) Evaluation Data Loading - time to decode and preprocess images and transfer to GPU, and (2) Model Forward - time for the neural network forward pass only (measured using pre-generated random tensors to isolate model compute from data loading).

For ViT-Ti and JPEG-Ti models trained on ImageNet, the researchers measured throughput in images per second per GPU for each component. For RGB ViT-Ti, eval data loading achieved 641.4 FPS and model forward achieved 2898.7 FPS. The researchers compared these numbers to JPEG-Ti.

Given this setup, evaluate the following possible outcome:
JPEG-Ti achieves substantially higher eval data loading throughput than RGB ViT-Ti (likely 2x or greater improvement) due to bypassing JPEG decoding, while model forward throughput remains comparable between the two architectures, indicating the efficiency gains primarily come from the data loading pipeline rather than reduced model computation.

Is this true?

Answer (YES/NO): NO